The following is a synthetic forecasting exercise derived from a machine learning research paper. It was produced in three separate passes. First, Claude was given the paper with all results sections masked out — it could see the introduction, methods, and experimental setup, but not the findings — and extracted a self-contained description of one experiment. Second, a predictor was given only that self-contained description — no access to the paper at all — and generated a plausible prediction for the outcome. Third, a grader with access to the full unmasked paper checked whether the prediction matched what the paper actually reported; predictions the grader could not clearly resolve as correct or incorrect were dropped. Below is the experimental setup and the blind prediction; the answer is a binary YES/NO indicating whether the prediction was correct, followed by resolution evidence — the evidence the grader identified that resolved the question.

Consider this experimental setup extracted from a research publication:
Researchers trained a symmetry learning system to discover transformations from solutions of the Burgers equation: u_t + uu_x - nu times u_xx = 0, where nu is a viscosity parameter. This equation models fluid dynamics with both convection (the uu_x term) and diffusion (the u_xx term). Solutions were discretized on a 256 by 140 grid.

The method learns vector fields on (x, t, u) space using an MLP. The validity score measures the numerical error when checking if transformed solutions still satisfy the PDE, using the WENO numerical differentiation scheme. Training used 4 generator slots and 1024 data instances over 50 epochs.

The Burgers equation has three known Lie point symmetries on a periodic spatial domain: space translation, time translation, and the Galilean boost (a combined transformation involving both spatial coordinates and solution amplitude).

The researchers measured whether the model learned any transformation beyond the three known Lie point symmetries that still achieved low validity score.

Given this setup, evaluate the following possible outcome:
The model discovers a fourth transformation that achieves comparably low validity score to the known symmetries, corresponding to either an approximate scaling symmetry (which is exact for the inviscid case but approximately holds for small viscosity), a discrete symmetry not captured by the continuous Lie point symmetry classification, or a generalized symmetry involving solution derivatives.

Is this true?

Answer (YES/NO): YES